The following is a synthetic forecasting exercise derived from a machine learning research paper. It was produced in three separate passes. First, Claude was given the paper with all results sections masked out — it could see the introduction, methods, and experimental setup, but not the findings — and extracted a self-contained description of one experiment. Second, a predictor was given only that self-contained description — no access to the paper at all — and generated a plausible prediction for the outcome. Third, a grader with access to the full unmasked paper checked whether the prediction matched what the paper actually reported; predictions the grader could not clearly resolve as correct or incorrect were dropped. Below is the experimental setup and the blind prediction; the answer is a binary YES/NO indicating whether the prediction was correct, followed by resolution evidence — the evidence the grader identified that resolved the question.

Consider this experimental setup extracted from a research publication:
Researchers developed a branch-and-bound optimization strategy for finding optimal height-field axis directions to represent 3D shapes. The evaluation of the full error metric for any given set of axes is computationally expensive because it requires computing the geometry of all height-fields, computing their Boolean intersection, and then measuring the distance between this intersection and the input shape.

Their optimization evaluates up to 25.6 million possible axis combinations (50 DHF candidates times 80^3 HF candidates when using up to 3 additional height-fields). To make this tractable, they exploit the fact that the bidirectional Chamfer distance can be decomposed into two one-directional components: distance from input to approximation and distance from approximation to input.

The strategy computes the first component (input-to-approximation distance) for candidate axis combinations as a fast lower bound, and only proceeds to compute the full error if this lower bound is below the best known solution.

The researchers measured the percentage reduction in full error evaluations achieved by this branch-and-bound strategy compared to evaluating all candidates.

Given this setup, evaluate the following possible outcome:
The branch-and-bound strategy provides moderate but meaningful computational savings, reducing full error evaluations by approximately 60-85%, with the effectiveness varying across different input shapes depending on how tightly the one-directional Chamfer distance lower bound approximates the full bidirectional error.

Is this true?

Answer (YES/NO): NO